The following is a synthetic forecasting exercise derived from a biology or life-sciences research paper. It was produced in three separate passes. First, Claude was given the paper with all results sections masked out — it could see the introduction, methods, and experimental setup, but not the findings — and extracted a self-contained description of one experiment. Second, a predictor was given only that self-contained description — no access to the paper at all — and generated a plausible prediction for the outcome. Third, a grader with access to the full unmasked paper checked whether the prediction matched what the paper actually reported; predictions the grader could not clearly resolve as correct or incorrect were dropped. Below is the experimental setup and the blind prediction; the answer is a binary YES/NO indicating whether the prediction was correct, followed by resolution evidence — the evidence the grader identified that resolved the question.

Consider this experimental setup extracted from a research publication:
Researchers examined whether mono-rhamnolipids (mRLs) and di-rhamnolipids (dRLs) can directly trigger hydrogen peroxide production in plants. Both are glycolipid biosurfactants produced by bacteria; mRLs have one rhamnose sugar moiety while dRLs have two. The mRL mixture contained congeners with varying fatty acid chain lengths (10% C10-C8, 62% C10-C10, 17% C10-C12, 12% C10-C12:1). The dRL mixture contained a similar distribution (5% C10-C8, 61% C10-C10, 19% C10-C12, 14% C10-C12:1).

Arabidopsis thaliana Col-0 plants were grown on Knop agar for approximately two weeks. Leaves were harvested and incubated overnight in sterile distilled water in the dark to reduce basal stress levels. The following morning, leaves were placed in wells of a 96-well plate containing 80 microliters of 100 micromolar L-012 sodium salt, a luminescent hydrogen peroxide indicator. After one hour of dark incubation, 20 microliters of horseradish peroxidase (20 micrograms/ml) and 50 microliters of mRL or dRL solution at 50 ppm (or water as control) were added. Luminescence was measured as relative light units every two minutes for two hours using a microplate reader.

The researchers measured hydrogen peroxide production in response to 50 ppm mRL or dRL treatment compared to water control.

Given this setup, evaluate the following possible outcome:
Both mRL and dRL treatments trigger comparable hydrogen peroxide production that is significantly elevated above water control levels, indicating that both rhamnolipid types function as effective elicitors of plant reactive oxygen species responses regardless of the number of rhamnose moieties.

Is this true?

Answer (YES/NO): NO